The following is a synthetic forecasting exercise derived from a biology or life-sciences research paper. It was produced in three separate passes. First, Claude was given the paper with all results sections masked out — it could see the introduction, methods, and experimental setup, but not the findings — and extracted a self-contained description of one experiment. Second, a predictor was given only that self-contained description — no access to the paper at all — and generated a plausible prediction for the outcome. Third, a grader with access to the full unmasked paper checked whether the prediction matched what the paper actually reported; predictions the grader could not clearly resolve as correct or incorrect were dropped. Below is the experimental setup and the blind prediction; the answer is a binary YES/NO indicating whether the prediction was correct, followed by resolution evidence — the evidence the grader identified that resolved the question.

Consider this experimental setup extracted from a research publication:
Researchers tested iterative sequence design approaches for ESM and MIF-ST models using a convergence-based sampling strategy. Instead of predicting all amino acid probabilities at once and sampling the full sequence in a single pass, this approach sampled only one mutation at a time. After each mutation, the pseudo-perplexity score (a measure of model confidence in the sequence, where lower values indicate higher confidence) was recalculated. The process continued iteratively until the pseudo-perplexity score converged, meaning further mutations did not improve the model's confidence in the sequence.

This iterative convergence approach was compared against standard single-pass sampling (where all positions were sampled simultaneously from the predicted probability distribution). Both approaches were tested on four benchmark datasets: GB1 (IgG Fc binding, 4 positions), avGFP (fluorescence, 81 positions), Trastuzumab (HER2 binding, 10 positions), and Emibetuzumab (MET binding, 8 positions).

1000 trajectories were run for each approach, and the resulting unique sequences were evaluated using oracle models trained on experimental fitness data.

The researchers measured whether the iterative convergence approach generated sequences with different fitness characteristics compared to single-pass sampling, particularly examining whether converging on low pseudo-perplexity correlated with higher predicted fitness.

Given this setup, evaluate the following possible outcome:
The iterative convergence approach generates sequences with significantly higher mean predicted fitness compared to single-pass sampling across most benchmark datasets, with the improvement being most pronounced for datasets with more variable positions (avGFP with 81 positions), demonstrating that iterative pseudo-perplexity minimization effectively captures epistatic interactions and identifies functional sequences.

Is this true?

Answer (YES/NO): NO